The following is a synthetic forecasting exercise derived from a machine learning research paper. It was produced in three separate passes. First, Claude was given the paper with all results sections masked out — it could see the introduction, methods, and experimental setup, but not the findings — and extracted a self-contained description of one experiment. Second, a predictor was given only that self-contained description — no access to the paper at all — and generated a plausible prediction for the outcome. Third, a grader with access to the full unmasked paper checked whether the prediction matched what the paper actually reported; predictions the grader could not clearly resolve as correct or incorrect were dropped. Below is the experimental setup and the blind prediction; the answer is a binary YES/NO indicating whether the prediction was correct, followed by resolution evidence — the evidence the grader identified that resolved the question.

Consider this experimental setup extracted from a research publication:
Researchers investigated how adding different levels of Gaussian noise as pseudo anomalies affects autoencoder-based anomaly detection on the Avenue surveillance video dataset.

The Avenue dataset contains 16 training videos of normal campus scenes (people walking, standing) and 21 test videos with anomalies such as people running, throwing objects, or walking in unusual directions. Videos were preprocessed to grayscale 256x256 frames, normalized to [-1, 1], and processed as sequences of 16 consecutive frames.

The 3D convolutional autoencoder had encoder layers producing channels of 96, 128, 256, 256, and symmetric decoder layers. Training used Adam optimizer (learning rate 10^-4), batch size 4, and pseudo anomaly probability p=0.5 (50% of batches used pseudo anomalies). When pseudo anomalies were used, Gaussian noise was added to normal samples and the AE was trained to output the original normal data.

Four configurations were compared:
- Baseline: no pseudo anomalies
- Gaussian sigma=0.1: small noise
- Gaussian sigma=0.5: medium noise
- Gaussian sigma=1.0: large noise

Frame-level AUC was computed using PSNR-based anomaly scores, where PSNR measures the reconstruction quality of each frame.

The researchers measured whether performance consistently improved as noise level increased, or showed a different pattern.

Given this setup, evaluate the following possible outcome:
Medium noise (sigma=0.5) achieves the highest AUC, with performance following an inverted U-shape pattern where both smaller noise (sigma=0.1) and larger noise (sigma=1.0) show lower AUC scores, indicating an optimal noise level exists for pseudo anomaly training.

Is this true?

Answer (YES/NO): NO